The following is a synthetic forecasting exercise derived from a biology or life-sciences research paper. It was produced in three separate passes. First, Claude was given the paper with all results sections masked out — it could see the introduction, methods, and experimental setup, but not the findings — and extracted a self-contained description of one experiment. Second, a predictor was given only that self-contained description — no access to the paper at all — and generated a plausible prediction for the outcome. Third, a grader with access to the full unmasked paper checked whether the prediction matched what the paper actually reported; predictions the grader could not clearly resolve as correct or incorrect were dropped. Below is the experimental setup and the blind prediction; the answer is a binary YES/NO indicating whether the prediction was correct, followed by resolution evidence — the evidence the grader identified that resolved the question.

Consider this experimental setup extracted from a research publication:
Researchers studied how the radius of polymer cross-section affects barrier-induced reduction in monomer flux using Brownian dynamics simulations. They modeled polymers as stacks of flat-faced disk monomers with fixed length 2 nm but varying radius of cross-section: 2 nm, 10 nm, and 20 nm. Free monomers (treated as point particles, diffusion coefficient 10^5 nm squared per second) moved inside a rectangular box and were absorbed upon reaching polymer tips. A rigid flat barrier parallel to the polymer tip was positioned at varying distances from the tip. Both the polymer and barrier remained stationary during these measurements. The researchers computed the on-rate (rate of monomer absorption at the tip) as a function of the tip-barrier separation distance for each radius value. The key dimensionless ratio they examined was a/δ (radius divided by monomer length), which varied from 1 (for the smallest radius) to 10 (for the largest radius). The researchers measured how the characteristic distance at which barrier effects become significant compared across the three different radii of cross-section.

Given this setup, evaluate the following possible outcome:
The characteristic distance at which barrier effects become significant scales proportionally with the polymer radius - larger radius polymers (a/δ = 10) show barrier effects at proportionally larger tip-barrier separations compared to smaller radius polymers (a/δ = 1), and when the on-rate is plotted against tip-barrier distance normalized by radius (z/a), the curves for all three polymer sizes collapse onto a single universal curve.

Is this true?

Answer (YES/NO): NO